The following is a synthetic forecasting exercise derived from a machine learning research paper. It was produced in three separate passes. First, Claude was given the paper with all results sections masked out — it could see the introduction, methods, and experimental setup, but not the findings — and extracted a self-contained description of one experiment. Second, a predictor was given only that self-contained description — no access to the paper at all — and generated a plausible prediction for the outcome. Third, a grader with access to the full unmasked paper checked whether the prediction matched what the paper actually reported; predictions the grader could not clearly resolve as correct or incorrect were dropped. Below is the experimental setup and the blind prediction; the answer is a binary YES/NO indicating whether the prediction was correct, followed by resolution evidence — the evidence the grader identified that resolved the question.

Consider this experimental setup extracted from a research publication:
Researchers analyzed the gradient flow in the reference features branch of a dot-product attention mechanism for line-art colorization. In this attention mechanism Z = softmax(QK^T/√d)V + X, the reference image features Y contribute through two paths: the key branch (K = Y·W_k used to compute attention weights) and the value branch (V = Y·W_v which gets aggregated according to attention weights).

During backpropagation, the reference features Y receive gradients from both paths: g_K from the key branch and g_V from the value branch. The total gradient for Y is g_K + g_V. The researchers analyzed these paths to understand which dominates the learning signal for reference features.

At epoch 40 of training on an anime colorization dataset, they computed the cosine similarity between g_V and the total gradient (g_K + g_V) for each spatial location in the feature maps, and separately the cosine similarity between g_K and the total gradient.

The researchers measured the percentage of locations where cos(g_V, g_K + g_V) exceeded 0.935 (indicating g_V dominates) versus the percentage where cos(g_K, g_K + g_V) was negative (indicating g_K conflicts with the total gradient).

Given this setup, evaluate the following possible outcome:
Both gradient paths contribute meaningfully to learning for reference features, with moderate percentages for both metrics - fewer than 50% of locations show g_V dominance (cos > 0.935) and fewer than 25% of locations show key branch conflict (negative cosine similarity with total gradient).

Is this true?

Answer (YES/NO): NO